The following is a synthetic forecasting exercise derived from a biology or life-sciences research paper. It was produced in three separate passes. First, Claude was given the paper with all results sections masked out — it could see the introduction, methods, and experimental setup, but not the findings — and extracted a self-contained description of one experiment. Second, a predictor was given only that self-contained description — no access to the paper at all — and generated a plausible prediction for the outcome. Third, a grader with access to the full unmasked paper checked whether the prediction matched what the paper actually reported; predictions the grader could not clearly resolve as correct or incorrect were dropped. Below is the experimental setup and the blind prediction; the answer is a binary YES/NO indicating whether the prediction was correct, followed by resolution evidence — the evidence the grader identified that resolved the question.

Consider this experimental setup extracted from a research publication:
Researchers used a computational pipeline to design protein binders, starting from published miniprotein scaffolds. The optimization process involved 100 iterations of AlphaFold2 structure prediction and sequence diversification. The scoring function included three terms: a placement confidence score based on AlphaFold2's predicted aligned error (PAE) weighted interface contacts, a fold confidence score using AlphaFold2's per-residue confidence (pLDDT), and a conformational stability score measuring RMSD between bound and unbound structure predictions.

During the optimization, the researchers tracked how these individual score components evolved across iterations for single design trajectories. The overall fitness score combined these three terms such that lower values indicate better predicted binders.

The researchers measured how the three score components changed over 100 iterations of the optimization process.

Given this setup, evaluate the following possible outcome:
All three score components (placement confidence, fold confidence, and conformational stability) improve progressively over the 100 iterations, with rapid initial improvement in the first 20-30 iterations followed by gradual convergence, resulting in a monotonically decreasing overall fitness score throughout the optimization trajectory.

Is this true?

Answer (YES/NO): NO